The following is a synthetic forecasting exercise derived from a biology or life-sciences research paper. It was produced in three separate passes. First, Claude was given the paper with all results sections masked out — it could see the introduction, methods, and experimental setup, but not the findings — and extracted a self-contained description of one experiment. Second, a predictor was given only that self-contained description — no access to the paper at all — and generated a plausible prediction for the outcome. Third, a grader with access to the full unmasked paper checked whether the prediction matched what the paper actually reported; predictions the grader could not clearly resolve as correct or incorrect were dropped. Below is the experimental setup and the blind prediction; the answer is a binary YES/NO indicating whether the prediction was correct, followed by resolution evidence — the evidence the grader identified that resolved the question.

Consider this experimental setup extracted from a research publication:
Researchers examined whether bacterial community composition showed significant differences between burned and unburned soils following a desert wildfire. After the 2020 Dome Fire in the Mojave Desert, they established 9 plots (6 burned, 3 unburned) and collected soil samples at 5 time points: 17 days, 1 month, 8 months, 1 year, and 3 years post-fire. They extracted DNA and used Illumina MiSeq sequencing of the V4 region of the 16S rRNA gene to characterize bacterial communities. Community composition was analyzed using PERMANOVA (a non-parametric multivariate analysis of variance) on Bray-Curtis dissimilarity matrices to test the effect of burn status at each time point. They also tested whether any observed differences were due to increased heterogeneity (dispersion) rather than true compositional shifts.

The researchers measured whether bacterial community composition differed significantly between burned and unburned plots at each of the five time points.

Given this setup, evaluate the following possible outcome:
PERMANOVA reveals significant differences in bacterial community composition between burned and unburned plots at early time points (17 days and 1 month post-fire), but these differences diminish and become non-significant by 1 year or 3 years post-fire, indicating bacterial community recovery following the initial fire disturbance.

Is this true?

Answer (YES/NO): NO